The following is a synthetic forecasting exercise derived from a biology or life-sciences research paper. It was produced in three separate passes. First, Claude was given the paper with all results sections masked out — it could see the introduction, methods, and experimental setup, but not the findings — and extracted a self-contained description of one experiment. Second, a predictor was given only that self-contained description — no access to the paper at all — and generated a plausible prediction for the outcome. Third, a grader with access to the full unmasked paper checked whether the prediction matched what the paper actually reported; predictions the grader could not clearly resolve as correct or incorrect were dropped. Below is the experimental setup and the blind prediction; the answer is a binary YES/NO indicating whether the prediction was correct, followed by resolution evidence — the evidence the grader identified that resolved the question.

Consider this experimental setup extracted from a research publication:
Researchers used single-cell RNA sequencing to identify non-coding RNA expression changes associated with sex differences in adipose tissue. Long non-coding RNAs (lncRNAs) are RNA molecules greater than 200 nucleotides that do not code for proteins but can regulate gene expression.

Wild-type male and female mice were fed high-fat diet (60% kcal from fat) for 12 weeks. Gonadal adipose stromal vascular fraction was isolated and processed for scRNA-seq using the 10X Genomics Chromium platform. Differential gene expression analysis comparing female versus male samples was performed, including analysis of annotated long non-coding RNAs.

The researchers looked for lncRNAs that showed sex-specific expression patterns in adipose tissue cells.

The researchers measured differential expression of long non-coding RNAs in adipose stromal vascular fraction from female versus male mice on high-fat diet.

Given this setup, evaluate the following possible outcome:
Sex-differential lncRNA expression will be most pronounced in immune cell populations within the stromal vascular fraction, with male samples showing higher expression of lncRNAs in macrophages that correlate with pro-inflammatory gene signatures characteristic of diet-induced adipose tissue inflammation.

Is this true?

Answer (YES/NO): NO